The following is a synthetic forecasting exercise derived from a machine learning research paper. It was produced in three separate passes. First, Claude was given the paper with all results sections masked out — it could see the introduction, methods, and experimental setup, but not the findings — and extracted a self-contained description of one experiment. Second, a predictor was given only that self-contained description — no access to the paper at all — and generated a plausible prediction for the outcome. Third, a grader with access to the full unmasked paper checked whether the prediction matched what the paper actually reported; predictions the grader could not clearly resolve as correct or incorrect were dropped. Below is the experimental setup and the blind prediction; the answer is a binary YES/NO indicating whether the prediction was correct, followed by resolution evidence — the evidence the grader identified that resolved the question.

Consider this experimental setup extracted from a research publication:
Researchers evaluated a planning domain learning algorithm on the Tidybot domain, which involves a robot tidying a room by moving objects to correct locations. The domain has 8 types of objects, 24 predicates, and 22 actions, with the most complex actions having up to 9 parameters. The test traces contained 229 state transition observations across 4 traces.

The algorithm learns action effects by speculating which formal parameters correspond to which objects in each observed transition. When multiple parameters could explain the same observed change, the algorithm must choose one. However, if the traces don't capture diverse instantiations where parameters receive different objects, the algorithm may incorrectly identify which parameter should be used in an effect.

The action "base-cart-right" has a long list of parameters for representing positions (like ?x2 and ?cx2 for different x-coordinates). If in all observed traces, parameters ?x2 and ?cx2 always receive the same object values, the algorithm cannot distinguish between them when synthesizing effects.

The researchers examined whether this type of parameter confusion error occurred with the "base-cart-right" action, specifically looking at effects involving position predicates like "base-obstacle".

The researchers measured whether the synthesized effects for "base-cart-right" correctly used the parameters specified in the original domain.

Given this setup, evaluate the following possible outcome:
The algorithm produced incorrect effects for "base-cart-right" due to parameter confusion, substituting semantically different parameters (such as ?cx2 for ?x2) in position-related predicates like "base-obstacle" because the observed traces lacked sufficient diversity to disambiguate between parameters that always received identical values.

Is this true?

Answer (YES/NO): YES